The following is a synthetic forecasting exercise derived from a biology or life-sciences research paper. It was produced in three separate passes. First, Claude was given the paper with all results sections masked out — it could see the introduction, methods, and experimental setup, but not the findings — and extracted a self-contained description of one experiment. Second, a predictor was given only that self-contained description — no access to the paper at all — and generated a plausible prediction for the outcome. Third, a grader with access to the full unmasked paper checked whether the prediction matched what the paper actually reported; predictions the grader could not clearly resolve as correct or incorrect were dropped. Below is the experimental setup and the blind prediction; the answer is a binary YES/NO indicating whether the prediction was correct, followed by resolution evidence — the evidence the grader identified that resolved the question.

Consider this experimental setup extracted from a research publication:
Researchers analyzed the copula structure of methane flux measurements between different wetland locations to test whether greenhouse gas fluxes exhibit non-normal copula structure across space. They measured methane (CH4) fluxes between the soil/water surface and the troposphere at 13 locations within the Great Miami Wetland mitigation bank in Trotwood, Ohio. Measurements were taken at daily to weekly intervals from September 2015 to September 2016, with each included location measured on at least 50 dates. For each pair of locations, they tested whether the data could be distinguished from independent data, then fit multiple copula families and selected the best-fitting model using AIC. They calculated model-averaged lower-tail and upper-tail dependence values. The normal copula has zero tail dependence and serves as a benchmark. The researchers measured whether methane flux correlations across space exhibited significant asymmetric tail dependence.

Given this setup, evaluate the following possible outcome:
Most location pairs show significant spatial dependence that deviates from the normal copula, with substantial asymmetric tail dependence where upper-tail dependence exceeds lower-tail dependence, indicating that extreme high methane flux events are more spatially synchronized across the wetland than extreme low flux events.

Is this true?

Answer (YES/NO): NO